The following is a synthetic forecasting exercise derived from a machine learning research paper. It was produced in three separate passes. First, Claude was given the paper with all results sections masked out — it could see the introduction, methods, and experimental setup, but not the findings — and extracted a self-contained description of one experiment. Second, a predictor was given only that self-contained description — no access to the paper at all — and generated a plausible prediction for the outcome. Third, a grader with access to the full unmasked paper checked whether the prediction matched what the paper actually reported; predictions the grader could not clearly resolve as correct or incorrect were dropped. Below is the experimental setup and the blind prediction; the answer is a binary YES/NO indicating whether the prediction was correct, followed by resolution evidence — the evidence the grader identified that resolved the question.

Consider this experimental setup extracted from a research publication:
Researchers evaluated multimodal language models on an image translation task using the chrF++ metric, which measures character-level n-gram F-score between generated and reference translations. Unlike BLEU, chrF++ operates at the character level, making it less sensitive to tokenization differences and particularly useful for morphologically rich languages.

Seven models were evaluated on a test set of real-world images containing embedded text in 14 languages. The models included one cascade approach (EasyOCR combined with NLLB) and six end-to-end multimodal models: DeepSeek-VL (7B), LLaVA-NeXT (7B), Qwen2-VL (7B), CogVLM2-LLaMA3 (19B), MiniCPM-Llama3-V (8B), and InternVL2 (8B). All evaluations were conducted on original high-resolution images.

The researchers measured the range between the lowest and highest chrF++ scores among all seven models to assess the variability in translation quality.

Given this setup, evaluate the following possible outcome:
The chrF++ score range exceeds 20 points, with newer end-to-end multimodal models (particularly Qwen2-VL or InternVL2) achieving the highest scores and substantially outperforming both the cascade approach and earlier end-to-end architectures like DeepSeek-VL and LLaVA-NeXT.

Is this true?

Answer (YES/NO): NO